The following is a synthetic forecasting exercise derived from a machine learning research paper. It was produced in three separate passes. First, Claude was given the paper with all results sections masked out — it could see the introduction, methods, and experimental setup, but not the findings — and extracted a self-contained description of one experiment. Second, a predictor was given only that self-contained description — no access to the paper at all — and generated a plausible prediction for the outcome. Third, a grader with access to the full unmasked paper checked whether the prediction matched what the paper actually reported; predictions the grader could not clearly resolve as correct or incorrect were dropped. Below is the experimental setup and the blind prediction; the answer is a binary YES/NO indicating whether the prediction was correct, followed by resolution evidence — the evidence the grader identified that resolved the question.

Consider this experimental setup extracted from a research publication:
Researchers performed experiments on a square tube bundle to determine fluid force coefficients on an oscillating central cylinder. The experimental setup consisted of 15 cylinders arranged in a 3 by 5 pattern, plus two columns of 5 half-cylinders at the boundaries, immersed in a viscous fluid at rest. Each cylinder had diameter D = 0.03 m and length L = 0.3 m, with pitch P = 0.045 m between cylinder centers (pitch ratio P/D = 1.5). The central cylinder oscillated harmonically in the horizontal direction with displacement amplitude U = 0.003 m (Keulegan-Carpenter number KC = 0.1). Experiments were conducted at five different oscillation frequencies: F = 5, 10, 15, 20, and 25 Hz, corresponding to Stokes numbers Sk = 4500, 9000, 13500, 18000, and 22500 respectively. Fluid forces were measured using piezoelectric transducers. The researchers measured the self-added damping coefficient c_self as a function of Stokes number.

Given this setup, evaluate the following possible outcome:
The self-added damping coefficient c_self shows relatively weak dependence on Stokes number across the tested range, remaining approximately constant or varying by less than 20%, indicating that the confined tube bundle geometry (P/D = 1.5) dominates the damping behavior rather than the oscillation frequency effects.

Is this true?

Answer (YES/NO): NO